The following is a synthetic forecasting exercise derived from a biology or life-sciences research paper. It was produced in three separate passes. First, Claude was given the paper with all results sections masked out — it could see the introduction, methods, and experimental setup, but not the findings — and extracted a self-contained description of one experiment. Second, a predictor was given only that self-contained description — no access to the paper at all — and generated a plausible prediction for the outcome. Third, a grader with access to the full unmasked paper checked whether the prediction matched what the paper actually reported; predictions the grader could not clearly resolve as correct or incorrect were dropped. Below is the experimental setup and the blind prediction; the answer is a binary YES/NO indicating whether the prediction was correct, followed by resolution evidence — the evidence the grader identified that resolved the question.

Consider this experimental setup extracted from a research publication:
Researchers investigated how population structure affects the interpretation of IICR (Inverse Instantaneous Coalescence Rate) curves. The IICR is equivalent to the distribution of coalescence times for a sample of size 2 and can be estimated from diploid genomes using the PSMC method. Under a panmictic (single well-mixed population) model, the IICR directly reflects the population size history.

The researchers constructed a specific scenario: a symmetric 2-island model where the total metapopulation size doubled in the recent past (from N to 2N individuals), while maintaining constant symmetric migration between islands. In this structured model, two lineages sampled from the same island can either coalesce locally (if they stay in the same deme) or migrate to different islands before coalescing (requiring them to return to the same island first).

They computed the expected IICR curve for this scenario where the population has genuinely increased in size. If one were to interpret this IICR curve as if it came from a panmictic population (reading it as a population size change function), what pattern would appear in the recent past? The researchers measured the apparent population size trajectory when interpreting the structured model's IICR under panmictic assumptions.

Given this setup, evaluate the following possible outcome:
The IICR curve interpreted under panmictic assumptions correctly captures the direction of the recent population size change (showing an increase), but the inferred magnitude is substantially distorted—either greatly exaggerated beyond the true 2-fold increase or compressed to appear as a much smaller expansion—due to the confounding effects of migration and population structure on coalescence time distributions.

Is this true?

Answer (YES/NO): NO